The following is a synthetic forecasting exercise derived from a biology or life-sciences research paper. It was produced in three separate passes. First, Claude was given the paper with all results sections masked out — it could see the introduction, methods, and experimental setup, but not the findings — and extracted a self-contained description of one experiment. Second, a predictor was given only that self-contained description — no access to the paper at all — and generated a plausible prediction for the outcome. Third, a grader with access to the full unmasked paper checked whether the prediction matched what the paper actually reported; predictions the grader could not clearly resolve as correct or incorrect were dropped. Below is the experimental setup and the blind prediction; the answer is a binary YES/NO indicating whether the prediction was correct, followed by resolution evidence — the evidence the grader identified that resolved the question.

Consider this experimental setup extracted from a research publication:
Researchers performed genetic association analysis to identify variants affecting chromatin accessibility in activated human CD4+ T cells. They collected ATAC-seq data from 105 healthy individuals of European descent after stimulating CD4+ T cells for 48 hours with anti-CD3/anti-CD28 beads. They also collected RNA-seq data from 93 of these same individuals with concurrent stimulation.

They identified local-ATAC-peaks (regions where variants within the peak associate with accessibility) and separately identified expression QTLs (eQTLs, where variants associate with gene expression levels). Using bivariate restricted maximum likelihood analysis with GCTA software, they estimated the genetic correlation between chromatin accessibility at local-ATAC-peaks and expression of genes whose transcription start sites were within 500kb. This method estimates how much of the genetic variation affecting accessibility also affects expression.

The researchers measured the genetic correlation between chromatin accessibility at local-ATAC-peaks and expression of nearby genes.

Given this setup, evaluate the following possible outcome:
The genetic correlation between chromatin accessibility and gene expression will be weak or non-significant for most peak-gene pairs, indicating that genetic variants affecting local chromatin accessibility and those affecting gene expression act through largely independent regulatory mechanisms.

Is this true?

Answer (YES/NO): NO